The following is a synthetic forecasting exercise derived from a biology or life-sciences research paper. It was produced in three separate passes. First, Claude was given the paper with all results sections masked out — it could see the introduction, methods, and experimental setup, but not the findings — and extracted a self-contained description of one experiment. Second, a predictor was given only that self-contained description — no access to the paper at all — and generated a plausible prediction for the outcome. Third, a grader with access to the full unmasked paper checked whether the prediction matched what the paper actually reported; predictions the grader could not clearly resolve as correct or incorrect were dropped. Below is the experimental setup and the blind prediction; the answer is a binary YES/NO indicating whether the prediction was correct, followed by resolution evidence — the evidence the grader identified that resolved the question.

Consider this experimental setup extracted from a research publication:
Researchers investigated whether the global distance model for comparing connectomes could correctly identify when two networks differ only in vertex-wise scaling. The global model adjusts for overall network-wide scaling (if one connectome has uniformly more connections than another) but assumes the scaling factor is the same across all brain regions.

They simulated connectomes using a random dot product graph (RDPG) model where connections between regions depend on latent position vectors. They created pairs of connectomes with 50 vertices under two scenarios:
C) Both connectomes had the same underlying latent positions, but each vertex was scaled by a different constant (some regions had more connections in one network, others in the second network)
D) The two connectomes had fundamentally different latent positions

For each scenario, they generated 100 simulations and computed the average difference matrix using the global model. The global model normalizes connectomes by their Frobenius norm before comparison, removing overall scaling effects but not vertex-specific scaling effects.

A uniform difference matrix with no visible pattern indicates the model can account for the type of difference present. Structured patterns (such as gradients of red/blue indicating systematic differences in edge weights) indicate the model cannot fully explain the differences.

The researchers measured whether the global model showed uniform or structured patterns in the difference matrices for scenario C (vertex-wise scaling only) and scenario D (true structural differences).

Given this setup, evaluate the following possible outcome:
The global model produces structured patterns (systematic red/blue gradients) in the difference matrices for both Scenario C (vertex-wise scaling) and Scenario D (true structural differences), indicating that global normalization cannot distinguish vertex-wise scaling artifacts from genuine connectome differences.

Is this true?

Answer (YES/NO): YES